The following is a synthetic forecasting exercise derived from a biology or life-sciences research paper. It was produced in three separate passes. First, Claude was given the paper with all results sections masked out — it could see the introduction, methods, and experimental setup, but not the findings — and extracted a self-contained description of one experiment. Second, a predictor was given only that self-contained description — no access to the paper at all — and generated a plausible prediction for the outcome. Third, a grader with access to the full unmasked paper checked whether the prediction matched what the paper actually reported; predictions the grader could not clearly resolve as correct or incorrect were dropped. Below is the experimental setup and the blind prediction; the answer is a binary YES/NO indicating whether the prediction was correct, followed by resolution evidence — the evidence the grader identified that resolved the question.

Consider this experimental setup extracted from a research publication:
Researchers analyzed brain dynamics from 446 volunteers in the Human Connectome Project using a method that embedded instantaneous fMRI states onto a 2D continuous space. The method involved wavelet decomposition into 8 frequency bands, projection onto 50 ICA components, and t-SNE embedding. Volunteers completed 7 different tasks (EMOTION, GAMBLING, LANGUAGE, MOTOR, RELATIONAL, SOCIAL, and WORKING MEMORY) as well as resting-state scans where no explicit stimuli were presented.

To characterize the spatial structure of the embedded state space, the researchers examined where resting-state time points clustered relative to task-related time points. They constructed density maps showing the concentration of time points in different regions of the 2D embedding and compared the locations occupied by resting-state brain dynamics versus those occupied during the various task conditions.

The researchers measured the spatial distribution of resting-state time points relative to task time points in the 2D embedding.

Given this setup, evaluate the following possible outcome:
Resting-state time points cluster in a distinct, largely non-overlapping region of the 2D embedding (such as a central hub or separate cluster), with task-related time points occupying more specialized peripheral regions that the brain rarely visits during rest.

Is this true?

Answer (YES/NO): NO